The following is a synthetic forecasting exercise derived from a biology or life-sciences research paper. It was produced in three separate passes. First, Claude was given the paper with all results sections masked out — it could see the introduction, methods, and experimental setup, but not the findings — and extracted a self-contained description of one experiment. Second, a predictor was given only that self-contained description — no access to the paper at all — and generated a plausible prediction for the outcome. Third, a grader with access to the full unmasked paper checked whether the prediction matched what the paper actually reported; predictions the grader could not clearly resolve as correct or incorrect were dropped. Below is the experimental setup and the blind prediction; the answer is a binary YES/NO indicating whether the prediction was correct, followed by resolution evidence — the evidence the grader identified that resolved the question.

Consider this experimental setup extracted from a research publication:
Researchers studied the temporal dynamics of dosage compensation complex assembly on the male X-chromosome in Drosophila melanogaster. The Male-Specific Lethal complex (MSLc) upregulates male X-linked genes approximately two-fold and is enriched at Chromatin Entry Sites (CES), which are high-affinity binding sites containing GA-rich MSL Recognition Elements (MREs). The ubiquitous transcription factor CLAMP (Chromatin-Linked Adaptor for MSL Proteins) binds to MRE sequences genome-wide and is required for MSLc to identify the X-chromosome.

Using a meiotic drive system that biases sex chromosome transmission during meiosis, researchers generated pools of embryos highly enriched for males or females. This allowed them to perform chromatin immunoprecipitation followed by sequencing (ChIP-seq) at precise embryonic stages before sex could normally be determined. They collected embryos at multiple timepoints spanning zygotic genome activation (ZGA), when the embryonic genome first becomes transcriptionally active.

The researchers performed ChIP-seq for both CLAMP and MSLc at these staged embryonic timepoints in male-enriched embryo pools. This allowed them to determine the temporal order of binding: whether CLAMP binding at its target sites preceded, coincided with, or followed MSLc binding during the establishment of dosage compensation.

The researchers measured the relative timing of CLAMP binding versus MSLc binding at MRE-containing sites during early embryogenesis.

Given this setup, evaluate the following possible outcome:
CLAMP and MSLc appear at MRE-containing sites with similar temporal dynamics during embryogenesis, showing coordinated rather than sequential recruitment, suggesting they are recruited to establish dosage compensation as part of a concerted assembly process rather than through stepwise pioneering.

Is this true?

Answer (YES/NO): NO